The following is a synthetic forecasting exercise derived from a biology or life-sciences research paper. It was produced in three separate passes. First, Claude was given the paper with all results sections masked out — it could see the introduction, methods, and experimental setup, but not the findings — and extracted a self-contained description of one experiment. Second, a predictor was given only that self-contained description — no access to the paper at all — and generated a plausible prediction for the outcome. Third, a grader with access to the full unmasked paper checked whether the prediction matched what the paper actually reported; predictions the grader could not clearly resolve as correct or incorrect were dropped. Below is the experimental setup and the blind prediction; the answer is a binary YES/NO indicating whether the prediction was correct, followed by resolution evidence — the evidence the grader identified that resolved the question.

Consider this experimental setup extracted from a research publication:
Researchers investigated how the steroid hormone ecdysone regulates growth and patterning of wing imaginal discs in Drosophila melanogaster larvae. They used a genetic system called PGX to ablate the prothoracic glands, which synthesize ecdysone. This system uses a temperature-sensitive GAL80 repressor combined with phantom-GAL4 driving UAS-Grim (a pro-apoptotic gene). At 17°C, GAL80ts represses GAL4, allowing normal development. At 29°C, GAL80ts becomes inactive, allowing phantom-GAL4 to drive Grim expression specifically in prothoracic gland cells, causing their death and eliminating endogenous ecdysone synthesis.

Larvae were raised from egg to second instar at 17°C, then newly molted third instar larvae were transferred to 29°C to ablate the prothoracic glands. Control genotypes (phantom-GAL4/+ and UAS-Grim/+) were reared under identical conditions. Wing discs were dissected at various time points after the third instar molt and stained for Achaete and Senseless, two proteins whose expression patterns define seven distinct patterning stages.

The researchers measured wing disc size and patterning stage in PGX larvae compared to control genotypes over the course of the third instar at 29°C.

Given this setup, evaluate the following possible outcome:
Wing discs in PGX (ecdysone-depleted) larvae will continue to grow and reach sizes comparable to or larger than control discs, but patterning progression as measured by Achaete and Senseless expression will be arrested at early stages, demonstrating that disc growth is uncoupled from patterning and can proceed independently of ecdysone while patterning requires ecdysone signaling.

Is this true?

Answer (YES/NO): NO